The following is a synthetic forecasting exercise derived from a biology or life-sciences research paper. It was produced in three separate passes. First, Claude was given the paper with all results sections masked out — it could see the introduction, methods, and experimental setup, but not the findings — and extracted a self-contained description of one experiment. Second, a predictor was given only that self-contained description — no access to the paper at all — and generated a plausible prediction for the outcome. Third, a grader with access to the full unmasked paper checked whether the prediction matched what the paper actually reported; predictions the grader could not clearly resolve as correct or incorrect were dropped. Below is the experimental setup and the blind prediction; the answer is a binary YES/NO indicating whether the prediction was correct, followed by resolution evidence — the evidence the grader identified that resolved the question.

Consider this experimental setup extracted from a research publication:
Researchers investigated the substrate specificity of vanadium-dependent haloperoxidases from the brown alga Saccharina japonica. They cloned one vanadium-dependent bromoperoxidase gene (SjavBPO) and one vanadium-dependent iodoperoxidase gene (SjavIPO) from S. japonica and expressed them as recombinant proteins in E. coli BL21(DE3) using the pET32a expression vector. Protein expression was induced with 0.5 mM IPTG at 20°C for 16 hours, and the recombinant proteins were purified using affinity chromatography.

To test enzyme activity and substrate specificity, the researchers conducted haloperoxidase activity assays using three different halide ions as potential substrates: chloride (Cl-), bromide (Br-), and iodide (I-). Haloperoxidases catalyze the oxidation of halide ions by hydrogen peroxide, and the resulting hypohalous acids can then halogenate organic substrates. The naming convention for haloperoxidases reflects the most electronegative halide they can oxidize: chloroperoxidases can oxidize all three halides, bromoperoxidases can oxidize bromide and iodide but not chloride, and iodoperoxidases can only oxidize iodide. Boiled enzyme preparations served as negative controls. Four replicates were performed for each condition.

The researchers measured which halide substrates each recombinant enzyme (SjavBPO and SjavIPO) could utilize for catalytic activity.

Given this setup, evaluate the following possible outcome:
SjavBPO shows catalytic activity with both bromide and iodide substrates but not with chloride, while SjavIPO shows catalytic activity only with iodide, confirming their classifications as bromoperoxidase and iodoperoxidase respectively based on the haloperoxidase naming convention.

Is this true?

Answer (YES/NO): YES